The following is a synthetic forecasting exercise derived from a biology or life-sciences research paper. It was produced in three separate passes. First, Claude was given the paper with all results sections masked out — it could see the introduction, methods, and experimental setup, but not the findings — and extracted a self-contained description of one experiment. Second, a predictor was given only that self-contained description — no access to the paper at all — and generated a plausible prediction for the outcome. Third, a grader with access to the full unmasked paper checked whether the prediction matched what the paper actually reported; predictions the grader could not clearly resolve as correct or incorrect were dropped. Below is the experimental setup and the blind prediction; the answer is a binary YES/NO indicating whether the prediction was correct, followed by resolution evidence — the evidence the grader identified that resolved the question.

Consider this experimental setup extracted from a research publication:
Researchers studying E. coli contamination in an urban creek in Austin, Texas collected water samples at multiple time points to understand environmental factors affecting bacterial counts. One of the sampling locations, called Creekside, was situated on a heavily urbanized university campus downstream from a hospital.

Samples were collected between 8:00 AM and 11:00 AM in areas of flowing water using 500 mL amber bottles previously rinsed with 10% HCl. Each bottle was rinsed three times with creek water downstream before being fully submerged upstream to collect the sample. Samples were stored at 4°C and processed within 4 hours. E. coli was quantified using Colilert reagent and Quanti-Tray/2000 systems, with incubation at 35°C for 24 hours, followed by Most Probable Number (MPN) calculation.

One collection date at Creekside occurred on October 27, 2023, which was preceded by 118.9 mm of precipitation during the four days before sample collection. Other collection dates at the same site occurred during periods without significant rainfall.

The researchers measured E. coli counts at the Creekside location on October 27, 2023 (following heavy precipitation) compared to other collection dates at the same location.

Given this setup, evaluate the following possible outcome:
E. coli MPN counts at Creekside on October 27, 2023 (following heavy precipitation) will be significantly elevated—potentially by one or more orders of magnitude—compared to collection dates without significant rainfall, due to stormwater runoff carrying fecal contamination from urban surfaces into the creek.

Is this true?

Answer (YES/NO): YES